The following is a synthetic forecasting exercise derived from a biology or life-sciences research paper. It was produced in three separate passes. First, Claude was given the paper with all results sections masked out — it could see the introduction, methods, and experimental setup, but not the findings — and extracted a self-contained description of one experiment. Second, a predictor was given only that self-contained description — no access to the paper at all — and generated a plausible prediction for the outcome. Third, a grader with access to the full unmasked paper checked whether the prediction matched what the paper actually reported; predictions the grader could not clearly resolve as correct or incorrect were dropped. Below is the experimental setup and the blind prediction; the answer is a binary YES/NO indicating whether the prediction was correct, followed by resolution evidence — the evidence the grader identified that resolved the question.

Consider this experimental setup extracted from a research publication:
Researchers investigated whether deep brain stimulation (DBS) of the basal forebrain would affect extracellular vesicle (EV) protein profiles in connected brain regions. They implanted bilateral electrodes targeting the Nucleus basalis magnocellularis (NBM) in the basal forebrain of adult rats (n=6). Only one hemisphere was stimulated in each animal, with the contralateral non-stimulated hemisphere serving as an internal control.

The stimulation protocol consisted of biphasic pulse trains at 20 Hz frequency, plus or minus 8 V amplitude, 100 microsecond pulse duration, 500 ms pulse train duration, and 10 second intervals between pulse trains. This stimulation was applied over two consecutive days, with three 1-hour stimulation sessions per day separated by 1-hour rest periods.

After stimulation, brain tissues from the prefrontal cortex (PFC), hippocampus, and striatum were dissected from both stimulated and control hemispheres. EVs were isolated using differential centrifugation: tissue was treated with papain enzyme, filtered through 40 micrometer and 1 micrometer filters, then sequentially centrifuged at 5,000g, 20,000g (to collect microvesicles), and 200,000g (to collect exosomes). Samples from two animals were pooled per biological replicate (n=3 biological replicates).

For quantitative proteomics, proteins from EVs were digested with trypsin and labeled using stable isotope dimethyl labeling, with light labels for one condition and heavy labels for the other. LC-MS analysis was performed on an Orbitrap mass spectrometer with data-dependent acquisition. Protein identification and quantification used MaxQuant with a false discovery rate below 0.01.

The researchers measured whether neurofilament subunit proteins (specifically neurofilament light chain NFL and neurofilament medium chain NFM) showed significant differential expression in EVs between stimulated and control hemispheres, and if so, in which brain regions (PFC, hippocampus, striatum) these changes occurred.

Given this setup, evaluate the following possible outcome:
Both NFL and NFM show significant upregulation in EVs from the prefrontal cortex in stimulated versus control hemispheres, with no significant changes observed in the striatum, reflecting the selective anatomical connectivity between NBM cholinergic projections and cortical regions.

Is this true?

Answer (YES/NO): NO